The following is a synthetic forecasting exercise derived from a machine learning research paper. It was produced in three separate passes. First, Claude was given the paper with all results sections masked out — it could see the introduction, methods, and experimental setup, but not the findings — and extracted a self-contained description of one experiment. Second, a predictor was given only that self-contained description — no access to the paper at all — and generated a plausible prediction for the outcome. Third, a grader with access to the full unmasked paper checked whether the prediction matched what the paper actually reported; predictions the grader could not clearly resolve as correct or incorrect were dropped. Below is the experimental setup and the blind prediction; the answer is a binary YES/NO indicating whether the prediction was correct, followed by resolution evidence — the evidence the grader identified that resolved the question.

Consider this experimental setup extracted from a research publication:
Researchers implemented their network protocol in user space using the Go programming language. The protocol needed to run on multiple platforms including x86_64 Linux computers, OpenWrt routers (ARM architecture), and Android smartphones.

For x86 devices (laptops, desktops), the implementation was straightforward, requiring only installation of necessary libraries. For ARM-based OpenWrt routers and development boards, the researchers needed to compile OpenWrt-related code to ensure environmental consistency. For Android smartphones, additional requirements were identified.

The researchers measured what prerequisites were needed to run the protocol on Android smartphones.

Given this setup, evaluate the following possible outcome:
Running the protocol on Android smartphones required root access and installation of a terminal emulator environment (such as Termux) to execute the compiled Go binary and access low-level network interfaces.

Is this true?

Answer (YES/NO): NO